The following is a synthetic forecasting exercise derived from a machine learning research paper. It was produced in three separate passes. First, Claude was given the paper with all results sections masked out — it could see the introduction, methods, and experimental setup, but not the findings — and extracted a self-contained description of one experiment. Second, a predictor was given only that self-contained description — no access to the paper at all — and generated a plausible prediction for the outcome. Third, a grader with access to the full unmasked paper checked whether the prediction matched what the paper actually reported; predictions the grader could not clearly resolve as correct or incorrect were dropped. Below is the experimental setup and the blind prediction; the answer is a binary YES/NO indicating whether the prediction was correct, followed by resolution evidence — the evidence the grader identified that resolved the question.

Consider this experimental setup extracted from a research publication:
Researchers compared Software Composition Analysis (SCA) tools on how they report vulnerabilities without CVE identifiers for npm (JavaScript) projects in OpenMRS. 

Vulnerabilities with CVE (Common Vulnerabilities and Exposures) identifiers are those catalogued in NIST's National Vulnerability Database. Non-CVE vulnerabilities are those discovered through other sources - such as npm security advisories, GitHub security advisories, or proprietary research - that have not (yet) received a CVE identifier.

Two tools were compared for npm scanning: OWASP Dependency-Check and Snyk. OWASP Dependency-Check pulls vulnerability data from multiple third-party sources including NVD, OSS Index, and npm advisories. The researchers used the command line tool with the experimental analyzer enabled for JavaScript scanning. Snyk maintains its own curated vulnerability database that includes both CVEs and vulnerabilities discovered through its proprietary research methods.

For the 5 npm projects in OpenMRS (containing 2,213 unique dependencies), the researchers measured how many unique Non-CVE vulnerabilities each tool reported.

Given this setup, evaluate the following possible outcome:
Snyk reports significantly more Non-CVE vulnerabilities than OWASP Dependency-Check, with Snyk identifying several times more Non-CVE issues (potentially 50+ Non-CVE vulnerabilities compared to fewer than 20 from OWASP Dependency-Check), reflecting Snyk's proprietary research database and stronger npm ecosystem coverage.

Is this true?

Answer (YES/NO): NO